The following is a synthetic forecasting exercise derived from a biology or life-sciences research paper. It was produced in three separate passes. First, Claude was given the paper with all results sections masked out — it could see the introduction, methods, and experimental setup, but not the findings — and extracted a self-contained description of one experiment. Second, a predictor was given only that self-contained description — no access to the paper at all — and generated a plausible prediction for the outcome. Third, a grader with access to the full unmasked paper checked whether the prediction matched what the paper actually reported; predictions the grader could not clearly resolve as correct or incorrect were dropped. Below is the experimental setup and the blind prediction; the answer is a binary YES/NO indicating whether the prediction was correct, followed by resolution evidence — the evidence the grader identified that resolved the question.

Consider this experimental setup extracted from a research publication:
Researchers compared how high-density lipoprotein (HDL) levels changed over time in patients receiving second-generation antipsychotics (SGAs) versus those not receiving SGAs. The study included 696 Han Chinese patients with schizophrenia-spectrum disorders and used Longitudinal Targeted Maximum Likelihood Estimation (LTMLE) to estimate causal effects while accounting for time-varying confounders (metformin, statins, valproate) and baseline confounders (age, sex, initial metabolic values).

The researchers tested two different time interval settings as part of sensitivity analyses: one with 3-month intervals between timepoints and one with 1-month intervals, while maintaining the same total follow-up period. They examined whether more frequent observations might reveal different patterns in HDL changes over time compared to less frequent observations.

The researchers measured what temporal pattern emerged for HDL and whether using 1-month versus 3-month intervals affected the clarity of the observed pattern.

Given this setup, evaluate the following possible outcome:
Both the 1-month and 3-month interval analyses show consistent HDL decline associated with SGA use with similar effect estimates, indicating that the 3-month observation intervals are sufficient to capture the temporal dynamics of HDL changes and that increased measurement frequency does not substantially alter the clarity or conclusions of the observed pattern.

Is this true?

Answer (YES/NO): NO